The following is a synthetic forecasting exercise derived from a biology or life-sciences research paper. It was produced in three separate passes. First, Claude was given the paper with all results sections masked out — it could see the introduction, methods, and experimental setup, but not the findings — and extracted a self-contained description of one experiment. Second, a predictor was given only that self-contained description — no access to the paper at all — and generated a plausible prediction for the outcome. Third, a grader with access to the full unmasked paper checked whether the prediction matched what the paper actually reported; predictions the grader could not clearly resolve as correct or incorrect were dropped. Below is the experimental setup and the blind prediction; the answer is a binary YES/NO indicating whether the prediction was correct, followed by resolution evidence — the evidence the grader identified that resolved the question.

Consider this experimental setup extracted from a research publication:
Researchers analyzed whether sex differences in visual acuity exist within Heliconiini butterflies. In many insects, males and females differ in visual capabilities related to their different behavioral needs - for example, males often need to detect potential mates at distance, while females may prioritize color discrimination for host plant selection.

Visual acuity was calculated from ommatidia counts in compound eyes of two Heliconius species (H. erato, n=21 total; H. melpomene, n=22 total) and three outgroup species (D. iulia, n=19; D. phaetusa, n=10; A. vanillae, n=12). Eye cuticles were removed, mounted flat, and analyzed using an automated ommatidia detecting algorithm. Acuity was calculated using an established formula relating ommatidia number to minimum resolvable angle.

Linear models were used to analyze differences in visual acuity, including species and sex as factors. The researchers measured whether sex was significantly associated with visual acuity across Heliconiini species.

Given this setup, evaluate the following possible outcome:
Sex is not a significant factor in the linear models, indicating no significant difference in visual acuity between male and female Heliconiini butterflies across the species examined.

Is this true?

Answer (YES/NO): NO